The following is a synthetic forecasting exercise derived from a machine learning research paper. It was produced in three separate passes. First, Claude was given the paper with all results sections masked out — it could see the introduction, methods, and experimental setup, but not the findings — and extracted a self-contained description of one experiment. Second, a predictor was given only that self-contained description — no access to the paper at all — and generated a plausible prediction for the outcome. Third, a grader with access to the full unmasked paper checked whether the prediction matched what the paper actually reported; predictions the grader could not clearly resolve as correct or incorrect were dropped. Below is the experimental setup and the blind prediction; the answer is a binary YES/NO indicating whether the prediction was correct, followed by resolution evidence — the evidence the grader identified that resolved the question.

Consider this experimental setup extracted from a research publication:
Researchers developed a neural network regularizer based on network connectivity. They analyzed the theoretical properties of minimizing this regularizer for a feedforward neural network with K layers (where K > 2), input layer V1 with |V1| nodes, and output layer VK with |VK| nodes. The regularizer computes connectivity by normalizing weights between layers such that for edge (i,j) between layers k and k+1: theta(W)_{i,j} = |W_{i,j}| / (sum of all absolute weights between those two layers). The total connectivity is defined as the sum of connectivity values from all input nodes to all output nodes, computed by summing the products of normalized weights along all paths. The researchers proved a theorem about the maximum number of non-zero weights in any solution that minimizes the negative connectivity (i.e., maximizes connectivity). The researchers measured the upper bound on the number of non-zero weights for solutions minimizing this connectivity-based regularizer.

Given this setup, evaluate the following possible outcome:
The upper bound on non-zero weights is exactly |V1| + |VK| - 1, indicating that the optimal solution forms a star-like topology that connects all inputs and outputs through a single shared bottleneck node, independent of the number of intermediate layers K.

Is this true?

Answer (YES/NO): NO